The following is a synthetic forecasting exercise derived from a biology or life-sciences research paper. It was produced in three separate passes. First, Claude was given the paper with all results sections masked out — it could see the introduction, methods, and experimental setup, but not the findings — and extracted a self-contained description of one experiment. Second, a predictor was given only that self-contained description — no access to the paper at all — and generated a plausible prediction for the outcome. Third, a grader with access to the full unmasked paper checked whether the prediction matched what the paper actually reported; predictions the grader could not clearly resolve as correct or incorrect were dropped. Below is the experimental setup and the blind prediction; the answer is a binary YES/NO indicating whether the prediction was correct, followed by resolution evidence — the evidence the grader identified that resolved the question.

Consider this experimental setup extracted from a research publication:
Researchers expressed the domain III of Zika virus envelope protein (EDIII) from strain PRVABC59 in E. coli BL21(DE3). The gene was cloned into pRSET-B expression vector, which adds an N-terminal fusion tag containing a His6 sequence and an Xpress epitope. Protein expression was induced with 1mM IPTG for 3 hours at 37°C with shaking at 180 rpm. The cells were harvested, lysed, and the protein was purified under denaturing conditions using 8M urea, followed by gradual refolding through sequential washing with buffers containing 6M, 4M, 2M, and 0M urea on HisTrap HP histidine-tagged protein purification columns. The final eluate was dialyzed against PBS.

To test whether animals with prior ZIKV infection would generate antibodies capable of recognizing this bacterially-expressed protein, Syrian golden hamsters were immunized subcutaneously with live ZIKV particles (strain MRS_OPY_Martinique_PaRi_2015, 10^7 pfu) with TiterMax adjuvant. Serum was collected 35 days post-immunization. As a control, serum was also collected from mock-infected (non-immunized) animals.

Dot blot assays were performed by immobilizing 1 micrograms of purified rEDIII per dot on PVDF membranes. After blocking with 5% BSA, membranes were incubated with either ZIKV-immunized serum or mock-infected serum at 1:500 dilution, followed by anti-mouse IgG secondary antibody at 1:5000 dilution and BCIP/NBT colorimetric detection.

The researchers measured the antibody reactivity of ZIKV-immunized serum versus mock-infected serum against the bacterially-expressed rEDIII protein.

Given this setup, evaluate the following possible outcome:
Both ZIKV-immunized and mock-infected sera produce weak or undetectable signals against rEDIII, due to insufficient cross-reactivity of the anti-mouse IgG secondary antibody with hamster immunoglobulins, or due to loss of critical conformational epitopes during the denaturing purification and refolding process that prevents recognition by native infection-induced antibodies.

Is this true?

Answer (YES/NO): NO